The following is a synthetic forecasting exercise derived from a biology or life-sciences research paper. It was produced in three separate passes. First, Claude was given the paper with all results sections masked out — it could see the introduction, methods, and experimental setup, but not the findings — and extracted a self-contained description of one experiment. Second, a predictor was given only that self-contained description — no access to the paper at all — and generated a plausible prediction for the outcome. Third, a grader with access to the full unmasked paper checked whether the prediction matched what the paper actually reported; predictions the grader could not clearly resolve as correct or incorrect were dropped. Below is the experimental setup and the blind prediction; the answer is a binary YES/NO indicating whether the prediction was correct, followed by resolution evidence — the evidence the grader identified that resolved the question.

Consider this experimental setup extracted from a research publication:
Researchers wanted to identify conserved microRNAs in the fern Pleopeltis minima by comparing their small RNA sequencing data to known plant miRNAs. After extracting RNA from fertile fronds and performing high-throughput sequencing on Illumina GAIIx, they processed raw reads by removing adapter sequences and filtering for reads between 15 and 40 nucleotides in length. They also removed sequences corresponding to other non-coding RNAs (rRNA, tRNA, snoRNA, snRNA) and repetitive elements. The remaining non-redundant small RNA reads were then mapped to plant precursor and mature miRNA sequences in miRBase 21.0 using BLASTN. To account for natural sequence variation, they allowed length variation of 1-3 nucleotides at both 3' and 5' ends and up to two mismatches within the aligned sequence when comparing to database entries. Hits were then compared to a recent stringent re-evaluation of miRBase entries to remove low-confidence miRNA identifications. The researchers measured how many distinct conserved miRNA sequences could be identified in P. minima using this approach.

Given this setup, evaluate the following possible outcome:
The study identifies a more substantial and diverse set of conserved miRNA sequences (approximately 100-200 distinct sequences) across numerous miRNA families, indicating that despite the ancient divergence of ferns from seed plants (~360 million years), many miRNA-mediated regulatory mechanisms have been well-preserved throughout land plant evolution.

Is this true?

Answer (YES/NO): NO